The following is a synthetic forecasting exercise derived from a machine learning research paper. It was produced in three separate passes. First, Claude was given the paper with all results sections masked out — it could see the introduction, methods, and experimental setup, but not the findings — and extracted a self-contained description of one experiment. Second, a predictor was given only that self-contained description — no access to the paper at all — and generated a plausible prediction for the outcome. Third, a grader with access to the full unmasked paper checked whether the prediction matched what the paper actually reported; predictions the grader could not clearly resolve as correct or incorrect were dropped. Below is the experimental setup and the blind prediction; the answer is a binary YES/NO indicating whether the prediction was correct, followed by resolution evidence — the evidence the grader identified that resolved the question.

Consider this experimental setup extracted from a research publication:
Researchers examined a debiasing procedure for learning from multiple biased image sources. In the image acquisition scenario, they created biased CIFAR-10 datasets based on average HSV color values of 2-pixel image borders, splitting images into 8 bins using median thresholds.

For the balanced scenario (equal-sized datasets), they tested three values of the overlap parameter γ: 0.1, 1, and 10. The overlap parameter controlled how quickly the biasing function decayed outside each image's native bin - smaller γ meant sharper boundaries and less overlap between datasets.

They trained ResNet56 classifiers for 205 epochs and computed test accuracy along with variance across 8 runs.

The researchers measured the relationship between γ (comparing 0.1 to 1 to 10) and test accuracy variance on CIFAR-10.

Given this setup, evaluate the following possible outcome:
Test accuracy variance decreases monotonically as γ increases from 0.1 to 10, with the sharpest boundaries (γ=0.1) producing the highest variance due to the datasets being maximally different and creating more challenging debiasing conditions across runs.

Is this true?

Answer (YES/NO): NO